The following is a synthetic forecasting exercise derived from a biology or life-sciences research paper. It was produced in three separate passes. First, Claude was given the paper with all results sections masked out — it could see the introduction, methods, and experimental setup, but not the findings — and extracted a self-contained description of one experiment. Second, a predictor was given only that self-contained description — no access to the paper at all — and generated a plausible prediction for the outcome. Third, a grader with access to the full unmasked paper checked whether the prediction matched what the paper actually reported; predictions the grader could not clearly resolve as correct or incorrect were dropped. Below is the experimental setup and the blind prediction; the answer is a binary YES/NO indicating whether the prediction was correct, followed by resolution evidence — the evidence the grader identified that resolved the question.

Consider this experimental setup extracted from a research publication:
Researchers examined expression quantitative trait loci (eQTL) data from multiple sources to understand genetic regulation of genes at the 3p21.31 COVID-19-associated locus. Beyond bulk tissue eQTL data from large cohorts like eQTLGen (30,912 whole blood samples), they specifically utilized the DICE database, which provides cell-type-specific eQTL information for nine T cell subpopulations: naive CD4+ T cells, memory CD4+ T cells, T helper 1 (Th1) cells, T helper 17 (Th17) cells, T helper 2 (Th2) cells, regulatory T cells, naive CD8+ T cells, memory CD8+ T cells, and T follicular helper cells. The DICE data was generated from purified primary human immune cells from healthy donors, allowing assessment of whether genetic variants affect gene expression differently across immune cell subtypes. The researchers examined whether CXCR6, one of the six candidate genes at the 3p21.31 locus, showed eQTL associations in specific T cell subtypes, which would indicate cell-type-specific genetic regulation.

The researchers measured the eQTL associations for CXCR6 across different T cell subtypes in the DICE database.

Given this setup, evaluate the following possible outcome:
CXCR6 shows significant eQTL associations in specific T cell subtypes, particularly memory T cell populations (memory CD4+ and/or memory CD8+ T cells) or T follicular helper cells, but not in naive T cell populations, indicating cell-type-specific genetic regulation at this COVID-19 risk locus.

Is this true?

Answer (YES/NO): NO